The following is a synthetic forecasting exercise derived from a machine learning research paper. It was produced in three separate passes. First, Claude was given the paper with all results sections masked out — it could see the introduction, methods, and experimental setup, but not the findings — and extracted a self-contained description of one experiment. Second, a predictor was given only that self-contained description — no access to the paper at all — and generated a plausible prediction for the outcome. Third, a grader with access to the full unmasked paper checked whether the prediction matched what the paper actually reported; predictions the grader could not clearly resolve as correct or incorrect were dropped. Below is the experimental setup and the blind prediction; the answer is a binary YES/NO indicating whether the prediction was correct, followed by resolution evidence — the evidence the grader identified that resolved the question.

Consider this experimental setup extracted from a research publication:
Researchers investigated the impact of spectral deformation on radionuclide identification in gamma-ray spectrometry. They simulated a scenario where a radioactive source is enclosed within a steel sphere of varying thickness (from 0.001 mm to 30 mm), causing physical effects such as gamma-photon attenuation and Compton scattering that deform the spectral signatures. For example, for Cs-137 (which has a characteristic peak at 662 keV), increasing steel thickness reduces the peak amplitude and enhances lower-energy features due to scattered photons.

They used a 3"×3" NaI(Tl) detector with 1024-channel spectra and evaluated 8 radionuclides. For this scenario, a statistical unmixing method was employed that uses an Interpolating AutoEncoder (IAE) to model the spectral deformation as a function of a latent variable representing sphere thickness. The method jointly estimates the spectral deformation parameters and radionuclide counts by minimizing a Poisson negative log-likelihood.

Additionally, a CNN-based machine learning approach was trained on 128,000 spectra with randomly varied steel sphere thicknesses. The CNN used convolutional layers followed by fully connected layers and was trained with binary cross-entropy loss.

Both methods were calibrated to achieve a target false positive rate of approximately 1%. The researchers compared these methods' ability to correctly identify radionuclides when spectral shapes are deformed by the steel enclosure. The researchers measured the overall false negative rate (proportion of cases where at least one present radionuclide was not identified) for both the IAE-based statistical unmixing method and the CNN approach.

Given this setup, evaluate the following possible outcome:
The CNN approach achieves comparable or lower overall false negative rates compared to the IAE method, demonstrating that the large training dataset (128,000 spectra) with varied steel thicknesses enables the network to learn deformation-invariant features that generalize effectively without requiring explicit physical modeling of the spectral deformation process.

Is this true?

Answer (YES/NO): NO